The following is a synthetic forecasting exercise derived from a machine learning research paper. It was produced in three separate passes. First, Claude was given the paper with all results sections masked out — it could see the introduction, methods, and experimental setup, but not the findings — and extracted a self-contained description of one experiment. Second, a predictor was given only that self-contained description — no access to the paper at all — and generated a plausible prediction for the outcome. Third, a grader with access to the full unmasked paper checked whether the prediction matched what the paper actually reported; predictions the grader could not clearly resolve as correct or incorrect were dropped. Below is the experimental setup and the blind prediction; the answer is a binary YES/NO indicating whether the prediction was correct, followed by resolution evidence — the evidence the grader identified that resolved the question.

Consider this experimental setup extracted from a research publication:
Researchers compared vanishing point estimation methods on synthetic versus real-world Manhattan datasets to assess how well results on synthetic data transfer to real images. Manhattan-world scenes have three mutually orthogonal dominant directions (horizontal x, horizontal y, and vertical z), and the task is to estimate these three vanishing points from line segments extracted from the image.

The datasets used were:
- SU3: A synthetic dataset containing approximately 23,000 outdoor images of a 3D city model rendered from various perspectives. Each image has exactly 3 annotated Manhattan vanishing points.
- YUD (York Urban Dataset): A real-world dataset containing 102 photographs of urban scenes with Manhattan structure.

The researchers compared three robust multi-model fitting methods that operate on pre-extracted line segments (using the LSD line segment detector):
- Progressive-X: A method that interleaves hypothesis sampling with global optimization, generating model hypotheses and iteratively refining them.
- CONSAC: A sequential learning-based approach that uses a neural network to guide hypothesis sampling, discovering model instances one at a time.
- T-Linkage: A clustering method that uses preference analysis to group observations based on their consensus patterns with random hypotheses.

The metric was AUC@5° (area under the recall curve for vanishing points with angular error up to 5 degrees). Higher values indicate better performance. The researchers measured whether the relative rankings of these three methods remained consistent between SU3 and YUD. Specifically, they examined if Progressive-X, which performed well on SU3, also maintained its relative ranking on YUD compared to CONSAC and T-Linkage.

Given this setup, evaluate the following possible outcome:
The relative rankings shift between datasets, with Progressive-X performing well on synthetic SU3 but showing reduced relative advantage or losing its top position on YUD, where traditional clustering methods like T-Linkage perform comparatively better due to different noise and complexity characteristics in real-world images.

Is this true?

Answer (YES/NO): YES